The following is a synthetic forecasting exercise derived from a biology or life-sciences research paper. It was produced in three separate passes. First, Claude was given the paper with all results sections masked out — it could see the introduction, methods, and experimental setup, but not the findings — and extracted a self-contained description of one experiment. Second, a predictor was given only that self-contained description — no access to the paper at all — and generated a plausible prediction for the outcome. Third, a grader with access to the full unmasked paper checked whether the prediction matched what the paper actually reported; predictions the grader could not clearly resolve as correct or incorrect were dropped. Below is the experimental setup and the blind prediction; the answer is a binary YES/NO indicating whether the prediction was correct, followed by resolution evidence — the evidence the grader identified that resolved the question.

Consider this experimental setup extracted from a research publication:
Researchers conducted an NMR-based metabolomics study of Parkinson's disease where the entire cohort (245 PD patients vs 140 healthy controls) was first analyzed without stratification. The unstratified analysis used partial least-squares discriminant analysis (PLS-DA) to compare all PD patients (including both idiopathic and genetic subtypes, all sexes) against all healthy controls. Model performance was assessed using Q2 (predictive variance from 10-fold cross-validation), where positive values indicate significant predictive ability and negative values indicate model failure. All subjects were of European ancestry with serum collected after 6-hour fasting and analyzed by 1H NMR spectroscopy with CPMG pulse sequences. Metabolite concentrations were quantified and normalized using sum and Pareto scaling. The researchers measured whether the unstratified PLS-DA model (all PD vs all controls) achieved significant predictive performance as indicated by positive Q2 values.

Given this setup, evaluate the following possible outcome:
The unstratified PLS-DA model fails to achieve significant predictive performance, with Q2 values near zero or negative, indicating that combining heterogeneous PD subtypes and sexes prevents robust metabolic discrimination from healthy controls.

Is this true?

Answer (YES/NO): NO